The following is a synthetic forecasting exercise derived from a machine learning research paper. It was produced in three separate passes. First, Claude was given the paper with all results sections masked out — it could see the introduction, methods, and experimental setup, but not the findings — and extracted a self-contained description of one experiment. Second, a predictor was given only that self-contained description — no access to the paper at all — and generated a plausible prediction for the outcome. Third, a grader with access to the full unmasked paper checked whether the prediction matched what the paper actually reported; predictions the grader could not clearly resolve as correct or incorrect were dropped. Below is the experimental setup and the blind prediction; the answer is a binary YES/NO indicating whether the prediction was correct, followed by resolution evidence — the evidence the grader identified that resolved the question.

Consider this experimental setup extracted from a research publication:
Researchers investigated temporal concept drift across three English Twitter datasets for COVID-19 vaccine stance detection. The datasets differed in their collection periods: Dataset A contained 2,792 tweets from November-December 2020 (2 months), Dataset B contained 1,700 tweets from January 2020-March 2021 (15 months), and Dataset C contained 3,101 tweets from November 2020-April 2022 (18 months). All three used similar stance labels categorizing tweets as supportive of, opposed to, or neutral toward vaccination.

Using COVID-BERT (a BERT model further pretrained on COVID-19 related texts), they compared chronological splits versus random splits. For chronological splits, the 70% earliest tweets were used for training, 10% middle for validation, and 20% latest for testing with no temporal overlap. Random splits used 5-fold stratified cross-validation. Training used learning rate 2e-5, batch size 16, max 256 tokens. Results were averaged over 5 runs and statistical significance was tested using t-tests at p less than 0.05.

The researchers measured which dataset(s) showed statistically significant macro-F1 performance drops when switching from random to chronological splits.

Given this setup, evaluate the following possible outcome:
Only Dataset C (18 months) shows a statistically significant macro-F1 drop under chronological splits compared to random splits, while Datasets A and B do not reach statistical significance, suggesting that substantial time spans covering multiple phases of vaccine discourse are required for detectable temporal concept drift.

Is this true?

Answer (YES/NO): NO